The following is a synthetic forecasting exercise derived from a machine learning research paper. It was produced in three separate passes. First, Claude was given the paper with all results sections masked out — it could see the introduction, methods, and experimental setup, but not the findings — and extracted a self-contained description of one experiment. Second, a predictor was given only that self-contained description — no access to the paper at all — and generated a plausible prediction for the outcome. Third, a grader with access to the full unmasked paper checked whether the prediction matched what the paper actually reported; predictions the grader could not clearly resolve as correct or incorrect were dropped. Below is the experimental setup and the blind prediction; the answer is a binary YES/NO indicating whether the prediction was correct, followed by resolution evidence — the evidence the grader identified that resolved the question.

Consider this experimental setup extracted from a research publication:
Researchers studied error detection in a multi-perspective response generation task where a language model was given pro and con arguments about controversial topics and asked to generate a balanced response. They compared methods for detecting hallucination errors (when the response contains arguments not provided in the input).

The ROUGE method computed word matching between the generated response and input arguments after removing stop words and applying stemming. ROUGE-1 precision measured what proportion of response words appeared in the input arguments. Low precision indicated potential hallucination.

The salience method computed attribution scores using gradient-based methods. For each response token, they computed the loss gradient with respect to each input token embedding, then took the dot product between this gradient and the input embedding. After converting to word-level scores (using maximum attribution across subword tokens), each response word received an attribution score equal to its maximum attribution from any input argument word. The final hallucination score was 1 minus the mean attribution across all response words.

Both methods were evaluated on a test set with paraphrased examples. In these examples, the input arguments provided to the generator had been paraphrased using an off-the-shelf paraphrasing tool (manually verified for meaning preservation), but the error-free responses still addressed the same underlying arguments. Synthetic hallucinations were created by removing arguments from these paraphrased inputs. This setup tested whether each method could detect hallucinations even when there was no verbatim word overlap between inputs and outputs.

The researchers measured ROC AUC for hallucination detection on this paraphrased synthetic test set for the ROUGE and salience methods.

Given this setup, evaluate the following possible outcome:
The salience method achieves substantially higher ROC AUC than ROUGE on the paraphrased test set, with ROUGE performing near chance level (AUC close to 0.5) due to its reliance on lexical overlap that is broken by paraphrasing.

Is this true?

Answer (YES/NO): NO